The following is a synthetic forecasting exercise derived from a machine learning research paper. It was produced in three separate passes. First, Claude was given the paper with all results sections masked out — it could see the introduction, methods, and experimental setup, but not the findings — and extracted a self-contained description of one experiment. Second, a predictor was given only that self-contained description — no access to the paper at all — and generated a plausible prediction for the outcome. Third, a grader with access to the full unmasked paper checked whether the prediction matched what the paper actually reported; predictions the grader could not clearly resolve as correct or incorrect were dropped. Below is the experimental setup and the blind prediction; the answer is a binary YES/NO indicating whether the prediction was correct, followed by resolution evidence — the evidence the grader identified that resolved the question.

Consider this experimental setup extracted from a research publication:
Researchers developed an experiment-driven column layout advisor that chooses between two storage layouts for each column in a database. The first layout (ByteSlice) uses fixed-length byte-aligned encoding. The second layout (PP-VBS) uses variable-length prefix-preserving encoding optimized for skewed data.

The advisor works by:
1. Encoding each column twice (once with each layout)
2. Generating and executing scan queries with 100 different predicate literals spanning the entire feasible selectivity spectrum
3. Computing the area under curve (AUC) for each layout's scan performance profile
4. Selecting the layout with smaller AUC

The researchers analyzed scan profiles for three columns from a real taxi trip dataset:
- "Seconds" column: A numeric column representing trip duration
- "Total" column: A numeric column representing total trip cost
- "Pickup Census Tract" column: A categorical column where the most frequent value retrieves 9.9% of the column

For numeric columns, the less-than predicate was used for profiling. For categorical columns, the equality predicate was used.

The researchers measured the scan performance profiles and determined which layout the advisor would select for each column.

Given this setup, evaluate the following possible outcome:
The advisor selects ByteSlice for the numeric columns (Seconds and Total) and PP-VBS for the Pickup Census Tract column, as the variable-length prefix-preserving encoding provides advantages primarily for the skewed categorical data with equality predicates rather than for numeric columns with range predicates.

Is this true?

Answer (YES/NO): NO